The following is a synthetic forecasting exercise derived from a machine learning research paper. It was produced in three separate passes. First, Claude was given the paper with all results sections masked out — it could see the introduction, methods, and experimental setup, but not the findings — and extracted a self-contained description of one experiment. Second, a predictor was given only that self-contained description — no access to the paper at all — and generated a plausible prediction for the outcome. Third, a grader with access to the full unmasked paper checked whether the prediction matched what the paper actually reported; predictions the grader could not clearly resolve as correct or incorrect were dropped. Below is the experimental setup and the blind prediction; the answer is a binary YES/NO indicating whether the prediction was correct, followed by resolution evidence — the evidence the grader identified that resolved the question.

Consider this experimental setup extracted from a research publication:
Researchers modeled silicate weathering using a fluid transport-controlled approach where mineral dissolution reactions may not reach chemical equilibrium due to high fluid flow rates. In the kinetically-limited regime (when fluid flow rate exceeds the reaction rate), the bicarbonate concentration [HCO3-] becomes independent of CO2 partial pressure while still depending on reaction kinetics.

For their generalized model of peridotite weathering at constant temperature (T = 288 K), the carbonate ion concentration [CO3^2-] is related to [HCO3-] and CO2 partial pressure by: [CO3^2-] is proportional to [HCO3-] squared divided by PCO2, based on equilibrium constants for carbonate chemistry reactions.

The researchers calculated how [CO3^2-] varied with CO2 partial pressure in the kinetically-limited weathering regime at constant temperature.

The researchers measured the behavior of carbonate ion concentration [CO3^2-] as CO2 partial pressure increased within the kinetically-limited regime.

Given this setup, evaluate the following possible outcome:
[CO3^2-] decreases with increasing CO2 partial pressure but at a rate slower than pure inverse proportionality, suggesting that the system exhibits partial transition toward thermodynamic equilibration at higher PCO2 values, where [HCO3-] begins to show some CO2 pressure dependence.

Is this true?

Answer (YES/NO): NO